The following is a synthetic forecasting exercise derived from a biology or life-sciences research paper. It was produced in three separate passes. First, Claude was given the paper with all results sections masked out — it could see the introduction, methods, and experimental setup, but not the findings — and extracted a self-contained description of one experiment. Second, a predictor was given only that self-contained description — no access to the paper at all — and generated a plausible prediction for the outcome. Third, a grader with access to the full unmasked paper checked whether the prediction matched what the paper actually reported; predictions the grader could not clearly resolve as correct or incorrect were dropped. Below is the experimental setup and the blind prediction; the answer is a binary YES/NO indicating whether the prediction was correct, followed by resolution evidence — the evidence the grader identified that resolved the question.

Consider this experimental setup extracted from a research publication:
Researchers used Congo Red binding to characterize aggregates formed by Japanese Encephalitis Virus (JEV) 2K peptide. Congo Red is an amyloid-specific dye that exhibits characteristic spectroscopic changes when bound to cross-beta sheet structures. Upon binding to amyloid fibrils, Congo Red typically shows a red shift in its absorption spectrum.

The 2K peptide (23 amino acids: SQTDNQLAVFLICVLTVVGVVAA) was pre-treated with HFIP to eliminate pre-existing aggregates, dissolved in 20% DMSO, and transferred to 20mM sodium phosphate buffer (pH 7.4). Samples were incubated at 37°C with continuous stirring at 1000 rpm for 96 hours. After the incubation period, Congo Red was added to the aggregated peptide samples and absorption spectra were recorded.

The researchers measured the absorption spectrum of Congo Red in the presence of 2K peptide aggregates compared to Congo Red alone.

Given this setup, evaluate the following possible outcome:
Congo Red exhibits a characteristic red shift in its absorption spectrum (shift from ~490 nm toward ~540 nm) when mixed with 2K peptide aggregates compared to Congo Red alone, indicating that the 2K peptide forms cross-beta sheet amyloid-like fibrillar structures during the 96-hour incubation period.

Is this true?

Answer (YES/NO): NO